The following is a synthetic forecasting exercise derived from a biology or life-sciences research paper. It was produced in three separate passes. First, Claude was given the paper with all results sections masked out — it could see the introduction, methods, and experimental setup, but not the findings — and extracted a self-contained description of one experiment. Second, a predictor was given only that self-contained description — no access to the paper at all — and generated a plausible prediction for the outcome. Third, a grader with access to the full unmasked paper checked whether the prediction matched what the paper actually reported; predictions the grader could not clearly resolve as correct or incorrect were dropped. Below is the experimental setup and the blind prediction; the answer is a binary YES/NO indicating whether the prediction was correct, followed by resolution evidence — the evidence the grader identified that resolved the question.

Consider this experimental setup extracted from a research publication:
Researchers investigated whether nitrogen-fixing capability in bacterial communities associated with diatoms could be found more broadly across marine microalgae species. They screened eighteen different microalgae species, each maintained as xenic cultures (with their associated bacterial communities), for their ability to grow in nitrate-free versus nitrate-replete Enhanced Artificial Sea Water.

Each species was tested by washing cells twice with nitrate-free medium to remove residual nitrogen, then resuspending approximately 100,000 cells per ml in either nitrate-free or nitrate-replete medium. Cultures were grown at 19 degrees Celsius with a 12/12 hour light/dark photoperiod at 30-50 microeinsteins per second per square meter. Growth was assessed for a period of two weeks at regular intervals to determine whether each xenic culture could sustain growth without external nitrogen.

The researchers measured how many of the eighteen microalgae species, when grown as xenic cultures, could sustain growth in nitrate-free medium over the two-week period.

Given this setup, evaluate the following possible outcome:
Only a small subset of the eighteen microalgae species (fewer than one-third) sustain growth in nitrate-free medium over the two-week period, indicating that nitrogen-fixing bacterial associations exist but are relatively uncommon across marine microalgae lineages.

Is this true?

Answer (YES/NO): YES